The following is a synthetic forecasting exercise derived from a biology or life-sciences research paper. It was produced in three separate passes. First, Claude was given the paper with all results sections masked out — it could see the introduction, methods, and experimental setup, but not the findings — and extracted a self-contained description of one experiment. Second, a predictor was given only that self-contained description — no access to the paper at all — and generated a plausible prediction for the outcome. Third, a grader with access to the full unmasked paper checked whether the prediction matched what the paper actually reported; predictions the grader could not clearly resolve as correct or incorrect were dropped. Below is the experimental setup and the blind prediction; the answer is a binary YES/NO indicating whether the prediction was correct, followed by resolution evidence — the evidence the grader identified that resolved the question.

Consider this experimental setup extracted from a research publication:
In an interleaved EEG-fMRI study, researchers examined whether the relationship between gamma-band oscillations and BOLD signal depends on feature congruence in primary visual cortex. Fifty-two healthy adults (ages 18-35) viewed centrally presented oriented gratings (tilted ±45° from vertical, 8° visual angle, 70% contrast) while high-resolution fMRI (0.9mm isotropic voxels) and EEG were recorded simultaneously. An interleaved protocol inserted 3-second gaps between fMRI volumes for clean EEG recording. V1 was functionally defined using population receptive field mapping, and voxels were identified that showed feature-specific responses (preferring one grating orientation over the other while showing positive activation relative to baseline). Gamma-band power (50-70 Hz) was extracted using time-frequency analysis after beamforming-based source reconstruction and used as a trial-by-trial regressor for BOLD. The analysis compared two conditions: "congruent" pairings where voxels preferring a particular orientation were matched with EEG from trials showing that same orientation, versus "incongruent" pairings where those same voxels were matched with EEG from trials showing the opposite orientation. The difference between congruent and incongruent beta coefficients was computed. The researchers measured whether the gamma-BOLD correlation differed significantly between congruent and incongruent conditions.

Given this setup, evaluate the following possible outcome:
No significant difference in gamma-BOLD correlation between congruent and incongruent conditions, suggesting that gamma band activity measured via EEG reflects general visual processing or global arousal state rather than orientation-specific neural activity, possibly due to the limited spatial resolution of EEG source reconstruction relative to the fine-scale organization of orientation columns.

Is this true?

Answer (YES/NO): NO